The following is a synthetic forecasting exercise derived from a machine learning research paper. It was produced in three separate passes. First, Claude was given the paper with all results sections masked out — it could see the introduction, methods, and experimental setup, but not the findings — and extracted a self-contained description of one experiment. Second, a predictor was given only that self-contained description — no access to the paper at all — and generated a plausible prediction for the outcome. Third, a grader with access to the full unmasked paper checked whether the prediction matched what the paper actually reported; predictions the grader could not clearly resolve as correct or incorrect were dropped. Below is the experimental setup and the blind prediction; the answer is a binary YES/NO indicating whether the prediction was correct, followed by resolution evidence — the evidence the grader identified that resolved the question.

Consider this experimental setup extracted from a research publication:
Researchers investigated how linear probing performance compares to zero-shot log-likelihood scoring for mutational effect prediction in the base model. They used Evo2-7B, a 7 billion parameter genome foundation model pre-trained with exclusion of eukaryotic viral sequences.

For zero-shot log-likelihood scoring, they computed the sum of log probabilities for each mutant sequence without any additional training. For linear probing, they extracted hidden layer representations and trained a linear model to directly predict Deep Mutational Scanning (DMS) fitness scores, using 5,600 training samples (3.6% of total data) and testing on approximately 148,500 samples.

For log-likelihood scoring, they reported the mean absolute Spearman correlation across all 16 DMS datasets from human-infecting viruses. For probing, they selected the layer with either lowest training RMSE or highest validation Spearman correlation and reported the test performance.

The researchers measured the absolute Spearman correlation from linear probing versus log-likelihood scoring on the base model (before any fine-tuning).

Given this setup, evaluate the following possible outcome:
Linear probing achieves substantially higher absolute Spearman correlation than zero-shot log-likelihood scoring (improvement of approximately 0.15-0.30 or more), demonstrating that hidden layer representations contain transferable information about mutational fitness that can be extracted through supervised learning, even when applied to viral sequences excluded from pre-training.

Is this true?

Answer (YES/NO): NO